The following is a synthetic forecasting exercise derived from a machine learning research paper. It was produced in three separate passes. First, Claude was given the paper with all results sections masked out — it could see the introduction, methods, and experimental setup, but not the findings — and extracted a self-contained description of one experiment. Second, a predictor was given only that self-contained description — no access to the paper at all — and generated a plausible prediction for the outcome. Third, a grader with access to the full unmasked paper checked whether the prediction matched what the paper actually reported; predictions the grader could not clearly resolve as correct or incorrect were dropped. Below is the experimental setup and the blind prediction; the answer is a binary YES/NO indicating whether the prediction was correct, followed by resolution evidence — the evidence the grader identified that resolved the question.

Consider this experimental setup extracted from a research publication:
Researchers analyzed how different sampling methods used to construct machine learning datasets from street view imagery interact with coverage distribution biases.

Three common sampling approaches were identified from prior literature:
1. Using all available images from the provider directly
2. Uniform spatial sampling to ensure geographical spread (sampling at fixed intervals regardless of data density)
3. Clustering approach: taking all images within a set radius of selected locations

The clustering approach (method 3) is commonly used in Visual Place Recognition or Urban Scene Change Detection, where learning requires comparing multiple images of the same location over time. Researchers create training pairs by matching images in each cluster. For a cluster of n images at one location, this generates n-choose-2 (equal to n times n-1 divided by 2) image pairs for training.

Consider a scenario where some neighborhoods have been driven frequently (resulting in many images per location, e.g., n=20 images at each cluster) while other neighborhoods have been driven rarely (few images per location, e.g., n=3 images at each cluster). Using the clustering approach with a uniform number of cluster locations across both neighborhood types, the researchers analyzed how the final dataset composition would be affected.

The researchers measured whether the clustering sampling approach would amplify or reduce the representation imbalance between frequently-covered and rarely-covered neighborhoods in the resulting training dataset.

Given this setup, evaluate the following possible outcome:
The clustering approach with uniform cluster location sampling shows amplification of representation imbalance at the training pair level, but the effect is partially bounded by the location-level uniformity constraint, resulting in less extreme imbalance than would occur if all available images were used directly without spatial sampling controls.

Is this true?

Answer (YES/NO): NO